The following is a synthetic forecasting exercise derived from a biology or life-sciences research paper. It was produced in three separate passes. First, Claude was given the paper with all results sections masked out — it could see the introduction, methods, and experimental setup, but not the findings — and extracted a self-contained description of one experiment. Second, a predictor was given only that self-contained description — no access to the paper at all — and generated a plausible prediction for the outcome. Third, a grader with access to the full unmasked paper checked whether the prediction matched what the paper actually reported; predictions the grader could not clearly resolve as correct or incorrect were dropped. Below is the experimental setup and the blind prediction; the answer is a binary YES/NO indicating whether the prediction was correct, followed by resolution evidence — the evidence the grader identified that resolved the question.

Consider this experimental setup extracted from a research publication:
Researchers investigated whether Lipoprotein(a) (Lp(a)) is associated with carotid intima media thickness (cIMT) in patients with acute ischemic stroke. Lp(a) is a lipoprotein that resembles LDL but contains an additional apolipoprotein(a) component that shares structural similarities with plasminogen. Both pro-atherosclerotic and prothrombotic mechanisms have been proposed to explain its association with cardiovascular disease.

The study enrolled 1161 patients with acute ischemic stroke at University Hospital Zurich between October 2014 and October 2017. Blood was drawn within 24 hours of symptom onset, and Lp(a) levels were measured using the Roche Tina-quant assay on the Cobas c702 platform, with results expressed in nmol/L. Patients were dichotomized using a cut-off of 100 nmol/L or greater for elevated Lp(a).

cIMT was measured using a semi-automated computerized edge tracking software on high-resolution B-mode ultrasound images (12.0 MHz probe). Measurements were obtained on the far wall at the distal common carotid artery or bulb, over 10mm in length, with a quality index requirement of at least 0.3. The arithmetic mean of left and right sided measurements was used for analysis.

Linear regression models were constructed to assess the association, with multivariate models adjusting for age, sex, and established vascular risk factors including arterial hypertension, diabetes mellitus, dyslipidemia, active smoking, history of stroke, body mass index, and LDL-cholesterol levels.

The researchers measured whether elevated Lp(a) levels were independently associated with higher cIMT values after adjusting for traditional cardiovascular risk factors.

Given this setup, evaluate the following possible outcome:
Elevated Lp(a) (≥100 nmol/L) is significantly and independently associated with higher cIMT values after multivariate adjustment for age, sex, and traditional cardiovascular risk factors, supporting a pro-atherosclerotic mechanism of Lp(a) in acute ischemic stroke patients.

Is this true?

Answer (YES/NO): NO